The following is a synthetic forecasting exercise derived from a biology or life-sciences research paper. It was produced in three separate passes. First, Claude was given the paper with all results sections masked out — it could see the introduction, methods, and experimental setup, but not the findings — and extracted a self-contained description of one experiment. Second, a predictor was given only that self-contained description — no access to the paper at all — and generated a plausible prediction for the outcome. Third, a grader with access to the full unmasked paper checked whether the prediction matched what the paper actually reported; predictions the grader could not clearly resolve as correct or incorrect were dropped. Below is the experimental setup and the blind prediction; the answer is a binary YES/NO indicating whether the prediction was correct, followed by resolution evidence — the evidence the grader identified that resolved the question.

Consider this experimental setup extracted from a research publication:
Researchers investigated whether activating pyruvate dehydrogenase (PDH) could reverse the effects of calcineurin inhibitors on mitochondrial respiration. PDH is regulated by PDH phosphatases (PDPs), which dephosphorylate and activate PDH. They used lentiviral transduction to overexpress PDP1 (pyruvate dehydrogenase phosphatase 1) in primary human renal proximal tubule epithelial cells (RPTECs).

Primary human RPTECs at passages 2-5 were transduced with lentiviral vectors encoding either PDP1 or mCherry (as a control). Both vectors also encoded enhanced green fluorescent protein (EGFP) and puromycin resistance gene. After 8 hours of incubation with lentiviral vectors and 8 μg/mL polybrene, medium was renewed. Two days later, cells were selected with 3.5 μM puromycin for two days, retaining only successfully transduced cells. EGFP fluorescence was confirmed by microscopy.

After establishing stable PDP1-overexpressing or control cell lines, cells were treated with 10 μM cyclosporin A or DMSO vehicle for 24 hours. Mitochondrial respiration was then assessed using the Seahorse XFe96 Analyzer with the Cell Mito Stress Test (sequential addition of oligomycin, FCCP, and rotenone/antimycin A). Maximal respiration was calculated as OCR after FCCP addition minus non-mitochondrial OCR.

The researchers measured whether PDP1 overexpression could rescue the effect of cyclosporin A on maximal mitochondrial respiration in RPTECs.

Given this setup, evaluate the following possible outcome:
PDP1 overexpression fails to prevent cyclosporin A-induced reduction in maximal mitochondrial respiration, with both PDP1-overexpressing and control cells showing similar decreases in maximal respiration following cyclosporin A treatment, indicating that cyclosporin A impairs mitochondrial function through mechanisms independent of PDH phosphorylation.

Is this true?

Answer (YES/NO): NO